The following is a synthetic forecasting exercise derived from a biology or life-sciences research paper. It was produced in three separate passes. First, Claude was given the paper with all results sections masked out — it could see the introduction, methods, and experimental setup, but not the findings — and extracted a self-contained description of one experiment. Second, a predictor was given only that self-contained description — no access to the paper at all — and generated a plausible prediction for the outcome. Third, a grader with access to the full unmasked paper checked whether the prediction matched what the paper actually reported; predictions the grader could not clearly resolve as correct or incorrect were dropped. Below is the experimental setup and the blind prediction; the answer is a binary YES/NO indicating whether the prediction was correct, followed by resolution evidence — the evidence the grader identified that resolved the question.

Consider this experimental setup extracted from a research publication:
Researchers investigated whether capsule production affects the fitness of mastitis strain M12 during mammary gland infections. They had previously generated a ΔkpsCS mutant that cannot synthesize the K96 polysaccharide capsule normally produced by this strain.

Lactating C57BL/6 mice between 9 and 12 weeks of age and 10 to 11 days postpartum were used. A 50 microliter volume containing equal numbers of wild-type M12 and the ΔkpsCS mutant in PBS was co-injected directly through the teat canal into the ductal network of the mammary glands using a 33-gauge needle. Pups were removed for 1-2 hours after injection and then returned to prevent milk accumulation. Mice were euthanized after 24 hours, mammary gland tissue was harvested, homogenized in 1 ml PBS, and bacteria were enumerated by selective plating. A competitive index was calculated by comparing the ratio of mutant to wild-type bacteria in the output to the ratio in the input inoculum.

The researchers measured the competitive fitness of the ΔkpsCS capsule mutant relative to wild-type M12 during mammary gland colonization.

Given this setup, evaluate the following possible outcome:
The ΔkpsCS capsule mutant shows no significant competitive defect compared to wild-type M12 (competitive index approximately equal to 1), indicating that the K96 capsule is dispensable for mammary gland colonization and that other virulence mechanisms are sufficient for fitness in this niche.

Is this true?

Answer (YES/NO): NO